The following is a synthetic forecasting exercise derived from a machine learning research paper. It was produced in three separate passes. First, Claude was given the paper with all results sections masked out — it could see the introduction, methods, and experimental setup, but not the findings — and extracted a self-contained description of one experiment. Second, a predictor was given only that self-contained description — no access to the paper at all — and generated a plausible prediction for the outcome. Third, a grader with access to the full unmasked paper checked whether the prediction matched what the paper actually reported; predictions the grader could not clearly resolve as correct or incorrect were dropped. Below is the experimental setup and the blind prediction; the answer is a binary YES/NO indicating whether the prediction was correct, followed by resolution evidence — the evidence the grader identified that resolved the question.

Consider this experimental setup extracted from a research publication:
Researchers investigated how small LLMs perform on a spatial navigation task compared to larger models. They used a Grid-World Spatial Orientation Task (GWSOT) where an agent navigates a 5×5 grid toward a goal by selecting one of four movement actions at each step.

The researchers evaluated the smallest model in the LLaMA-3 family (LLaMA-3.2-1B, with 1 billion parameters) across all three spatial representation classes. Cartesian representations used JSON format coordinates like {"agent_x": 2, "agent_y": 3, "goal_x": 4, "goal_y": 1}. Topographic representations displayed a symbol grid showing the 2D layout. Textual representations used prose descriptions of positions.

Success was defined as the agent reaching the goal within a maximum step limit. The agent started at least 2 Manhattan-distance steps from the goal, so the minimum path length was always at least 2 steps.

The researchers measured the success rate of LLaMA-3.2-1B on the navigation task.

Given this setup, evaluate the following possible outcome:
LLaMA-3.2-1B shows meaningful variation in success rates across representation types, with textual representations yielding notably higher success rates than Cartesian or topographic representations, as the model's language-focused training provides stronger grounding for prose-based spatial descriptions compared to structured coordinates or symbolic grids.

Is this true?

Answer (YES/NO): NO